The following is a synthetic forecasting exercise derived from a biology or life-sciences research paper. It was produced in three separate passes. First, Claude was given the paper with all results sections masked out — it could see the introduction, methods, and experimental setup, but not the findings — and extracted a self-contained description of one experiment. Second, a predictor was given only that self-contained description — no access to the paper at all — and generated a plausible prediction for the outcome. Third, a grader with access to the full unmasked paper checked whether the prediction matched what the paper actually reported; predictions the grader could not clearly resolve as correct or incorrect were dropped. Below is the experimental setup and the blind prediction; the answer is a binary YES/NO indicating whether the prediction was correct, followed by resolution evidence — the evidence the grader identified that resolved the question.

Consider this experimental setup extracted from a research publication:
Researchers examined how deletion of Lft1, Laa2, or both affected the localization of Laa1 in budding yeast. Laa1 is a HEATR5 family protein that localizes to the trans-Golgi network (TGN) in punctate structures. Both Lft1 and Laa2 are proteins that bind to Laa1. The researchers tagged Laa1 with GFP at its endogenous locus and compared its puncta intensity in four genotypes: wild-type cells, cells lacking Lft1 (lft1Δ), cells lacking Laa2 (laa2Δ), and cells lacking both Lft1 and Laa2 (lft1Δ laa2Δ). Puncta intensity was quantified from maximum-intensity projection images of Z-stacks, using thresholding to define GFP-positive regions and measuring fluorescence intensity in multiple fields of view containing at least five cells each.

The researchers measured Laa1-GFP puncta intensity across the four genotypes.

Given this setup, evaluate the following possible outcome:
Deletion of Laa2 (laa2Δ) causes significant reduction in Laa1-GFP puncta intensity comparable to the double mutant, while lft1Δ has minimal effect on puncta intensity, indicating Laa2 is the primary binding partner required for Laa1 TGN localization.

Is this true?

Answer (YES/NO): NO